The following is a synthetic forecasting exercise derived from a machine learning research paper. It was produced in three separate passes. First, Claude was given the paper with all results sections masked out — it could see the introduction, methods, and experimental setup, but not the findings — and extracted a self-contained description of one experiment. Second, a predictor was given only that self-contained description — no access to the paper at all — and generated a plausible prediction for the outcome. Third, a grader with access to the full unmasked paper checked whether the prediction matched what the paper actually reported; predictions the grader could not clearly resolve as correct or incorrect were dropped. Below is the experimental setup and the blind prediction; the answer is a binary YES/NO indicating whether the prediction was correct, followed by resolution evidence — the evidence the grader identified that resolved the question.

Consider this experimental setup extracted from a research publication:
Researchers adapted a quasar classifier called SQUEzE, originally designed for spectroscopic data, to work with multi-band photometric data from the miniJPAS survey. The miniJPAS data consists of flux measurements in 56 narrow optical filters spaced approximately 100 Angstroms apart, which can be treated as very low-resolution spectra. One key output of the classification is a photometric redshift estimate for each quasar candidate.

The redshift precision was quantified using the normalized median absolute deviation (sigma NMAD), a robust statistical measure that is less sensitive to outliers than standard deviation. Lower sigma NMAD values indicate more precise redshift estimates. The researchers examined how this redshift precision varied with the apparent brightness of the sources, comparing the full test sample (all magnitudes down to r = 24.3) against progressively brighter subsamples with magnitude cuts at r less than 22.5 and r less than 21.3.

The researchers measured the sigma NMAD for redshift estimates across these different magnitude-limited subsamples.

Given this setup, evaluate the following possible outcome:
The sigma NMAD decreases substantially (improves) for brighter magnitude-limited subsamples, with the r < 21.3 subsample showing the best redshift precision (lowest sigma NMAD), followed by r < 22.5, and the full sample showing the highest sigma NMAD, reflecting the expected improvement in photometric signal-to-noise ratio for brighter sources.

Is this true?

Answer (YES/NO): YES